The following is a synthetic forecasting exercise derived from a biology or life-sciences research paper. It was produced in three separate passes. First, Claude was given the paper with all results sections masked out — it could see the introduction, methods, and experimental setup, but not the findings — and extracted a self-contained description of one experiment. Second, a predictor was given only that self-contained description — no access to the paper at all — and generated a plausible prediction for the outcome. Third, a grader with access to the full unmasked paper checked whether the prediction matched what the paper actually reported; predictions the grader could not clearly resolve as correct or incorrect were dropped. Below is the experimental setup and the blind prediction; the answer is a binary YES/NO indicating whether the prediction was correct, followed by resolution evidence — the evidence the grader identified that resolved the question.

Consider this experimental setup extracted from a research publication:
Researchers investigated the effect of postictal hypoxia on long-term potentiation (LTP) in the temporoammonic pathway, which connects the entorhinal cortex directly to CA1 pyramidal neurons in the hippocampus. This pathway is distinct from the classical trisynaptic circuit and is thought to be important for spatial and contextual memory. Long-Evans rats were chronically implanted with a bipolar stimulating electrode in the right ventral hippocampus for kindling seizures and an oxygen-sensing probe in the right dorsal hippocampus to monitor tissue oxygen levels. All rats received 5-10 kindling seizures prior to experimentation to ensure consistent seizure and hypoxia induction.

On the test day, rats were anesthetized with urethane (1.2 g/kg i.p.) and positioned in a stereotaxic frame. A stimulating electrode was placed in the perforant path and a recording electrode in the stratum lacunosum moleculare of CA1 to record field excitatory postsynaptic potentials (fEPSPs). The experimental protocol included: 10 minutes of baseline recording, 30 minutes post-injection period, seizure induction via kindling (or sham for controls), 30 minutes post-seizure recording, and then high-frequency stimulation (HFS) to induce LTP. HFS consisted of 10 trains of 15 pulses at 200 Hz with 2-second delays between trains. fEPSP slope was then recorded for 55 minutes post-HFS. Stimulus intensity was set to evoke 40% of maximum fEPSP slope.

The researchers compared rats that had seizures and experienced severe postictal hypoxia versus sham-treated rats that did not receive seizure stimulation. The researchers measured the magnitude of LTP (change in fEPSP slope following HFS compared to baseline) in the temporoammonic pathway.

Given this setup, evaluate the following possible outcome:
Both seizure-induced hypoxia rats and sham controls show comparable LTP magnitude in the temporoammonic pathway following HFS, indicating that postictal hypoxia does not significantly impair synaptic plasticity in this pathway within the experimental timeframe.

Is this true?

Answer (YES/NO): NO